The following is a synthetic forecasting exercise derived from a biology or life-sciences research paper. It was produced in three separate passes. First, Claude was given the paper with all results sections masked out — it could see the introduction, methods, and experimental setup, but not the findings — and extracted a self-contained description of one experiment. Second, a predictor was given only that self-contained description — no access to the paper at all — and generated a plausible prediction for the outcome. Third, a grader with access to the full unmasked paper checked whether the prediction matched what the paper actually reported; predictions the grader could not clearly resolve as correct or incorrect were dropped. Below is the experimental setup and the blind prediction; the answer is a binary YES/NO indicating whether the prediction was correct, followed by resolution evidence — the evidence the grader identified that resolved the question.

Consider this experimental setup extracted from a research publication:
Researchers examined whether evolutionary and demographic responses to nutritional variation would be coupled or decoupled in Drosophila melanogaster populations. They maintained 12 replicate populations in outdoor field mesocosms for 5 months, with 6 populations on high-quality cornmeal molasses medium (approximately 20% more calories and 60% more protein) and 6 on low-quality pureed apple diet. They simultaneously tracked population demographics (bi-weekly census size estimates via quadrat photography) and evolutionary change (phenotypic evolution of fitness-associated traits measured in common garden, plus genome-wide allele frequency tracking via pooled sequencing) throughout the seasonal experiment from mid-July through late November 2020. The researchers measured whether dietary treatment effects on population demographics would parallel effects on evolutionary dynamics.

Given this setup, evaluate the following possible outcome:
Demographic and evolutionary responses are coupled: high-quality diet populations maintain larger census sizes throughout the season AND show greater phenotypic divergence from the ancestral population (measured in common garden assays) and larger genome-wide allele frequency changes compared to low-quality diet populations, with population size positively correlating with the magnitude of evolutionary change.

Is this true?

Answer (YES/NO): NO